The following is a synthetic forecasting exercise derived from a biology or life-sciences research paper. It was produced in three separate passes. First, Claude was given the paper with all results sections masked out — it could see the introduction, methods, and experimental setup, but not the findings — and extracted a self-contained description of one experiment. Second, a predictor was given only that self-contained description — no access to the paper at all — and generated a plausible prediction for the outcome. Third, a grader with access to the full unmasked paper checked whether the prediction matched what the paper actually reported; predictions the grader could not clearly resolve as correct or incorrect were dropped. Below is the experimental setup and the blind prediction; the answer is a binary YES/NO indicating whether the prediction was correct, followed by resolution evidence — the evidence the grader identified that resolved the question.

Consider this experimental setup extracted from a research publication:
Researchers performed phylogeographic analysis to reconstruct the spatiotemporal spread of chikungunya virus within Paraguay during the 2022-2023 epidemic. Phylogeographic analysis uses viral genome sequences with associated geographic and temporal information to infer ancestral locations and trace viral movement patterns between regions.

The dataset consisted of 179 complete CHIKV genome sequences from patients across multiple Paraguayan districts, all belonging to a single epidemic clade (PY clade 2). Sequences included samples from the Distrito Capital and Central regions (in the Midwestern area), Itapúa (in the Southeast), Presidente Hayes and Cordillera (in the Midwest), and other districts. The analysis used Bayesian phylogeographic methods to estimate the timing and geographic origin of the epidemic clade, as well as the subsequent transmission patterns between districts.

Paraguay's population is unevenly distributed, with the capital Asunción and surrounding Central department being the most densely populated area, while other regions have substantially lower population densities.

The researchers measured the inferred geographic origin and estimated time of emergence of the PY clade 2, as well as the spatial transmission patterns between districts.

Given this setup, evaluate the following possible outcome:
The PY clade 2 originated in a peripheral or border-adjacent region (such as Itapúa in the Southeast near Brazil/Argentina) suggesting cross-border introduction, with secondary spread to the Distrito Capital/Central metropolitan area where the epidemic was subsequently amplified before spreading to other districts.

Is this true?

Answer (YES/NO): NO